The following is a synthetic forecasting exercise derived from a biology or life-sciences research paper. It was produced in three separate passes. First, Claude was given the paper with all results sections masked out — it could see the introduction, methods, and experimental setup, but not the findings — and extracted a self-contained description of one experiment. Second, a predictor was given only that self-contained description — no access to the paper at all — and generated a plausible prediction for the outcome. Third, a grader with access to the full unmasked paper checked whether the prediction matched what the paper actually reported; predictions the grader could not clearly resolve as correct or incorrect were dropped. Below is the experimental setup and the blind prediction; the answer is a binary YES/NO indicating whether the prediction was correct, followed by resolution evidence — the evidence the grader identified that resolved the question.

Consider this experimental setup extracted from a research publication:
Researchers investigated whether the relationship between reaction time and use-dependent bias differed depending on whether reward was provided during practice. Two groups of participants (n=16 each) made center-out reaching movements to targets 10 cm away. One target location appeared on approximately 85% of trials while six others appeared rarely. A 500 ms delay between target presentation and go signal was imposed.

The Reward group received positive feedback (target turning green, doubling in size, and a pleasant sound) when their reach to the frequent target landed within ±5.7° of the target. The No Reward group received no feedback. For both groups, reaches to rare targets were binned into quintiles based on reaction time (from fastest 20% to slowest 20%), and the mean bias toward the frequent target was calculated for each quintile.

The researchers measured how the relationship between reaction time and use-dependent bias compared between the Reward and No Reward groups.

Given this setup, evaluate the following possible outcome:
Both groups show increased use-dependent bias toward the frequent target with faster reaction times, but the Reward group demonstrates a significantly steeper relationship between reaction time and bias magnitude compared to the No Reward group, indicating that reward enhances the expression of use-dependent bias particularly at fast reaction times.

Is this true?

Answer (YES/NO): NO